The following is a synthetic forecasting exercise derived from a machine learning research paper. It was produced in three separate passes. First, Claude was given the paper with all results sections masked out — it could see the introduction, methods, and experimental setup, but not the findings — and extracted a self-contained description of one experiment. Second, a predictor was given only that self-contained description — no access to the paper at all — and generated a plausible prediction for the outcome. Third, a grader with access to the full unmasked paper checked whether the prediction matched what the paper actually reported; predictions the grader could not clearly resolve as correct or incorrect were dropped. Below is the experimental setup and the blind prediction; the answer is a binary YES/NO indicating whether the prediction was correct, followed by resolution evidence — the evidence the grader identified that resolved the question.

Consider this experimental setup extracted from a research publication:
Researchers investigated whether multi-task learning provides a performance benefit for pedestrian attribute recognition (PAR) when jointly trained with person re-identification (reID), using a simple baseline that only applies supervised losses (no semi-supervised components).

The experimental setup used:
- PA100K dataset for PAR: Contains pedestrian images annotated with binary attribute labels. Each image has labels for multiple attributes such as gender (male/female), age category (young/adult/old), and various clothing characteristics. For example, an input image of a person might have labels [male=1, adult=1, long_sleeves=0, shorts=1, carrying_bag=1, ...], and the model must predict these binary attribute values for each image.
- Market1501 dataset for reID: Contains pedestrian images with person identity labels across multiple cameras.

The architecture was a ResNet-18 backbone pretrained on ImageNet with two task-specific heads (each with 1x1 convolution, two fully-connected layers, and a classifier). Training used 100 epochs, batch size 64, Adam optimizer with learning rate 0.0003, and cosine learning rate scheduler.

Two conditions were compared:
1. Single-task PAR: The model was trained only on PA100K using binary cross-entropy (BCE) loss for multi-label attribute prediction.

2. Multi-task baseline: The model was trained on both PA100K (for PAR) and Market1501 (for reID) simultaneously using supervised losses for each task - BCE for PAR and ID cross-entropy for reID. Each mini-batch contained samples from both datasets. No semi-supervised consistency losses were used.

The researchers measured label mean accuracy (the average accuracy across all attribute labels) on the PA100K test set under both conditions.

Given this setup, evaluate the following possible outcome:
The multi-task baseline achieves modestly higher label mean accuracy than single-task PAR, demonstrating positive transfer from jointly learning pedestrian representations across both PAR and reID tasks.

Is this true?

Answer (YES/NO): NO